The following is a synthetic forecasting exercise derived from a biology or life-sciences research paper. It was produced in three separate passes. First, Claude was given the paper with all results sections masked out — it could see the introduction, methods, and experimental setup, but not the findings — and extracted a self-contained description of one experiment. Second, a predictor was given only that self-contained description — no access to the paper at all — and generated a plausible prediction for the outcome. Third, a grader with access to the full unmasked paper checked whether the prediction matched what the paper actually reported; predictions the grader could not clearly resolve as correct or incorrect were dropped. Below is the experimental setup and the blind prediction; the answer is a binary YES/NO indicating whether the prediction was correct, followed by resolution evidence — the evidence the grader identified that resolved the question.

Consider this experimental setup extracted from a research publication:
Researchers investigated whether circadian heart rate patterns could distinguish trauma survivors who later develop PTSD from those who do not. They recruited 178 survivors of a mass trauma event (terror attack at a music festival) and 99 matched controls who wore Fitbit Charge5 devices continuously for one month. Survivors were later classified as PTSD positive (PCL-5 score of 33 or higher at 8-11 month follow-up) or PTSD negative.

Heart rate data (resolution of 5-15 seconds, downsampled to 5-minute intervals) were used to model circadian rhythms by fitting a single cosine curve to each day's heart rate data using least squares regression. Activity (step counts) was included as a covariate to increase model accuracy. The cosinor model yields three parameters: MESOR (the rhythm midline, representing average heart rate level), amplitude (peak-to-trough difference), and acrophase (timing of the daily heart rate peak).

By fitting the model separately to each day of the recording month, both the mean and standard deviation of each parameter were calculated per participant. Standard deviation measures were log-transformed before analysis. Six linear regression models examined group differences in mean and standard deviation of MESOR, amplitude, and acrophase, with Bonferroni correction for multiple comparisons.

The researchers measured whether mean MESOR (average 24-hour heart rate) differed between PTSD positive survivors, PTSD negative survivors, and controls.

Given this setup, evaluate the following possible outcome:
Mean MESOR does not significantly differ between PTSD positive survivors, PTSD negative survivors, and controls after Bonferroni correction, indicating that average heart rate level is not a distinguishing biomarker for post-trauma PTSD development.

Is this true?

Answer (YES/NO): NO